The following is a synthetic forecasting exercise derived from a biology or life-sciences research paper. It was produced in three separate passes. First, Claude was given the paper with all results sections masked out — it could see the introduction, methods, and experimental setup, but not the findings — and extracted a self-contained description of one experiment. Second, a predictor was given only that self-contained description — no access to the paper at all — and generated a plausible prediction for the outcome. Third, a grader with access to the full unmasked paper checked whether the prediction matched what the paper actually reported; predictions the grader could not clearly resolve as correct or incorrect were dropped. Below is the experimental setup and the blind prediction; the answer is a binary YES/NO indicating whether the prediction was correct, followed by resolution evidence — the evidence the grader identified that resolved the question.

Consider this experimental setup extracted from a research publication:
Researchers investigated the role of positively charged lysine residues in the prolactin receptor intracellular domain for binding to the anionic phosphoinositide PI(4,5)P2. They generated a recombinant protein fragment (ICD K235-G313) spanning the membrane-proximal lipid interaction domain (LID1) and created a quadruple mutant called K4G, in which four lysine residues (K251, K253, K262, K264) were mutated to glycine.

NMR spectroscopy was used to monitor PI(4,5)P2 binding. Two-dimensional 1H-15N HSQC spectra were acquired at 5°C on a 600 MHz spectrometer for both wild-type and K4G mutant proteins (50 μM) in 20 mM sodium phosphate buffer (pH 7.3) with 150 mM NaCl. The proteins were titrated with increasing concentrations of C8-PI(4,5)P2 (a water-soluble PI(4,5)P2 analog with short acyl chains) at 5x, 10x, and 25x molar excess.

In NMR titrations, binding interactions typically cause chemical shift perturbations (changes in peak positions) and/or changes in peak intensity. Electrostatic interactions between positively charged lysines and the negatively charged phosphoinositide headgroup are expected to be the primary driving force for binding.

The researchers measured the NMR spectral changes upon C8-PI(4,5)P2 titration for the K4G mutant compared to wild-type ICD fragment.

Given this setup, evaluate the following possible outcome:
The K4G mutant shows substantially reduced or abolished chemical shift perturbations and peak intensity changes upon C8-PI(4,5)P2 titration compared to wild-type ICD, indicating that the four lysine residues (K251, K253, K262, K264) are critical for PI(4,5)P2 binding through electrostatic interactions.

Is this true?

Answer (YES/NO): NO